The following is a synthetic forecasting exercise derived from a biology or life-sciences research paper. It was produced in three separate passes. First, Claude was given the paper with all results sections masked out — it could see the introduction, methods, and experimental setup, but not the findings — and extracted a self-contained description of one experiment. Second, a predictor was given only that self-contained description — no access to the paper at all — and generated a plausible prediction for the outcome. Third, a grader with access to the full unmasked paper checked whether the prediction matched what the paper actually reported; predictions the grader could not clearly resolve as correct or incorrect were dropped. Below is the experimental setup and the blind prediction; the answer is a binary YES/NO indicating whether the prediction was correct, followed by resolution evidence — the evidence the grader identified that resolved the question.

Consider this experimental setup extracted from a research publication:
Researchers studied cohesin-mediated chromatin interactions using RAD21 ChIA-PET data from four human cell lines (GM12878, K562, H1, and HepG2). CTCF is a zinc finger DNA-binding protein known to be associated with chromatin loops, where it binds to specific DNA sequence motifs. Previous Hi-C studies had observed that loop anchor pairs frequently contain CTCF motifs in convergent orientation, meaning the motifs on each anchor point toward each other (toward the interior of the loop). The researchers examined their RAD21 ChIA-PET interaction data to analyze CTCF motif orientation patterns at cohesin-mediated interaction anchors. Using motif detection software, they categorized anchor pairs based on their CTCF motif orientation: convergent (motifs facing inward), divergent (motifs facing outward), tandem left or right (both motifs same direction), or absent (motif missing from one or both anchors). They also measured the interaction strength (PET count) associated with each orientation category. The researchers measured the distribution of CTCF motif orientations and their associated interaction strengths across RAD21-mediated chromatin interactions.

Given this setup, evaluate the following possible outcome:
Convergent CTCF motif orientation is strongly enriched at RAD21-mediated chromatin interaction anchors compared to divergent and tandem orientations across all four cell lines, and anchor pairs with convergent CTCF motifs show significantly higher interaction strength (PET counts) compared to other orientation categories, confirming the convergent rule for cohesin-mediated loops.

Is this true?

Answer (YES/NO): NO